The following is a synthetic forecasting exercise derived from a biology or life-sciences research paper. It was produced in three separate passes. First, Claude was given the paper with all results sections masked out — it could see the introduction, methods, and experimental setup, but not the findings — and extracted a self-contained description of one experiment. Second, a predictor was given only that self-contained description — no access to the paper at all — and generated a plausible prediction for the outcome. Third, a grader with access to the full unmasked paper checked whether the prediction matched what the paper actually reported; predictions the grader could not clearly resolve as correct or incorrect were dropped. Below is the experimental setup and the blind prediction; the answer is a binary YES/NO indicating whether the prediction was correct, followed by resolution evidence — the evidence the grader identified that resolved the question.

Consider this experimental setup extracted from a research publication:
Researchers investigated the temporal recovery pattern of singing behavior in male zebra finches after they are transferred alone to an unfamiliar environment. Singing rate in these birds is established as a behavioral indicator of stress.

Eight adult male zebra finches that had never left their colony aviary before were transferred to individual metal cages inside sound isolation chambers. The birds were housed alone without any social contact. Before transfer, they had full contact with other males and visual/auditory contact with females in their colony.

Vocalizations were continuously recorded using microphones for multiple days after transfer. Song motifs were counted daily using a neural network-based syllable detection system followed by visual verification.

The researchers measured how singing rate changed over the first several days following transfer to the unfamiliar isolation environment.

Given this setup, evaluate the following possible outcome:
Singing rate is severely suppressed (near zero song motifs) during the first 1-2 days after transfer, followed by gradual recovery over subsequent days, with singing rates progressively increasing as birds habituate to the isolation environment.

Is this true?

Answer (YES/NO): YES